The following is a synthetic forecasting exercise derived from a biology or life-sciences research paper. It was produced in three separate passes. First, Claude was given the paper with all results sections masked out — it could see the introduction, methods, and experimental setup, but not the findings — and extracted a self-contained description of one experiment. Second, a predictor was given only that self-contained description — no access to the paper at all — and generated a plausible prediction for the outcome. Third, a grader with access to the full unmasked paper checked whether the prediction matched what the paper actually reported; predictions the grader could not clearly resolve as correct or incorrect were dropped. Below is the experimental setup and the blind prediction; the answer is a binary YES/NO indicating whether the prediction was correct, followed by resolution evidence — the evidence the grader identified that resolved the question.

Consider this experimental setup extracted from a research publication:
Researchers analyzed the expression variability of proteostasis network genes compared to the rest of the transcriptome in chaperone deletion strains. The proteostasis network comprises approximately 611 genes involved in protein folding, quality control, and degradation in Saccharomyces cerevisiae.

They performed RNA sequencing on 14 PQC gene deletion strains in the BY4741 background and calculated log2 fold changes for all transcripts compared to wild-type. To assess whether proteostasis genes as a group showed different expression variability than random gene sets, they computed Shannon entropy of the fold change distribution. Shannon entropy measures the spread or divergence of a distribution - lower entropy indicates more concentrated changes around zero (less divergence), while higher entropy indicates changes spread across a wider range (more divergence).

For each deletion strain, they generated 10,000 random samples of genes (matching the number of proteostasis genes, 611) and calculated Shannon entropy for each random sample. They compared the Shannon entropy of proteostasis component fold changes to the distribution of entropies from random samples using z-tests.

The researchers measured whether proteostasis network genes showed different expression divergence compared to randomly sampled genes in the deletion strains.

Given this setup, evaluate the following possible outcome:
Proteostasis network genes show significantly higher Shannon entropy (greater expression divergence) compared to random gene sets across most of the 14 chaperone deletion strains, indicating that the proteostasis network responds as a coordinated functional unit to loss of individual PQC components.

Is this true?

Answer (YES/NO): NO